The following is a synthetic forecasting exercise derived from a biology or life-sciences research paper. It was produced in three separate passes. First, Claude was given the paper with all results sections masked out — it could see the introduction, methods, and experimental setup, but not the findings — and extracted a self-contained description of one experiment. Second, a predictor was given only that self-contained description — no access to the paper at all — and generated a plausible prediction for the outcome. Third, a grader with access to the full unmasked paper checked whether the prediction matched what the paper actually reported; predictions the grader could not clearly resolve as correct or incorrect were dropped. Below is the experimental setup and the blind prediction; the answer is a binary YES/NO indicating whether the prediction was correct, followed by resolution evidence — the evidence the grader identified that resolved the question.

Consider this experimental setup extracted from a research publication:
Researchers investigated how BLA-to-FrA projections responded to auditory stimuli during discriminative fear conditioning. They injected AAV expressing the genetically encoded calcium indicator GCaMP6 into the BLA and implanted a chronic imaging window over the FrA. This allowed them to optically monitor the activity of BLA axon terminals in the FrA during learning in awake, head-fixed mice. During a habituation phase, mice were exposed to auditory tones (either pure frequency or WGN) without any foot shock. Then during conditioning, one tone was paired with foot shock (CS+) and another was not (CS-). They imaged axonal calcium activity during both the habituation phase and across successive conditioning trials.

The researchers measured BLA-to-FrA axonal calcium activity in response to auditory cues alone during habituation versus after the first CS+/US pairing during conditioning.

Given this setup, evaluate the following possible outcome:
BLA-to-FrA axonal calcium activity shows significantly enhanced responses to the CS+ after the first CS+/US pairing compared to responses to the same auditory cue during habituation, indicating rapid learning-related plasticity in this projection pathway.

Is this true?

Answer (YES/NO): YES